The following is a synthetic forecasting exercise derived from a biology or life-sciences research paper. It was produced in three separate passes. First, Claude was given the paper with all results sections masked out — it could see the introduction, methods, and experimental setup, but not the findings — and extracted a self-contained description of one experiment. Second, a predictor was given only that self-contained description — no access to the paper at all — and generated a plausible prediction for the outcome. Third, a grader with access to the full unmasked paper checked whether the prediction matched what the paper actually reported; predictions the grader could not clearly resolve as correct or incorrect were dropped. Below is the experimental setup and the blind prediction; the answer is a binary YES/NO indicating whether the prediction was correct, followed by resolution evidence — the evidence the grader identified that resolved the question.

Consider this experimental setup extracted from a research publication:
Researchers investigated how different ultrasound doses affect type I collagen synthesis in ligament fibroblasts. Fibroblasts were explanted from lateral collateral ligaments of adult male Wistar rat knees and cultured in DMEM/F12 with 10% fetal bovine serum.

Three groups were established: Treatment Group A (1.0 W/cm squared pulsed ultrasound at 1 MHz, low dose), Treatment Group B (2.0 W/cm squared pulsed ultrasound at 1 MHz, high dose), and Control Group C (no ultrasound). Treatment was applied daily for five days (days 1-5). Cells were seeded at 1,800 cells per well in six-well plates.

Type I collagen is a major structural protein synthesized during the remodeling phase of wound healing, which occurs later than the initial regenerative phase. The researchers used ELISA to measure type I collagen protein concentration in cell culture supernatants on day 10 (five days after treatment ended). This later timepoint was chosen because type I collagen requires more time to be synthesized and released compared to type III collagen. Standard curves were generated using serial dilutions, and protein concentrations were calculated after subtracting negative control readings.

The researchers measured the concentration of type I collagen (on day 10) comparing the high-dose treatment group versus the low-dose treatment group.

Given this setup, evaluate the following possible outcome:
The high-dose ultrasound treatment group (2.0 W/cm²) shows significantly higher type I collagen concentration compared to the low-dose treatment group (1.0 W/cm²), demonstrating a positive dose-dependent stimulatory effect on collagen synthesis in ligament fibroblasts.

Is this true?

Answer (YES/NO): YES